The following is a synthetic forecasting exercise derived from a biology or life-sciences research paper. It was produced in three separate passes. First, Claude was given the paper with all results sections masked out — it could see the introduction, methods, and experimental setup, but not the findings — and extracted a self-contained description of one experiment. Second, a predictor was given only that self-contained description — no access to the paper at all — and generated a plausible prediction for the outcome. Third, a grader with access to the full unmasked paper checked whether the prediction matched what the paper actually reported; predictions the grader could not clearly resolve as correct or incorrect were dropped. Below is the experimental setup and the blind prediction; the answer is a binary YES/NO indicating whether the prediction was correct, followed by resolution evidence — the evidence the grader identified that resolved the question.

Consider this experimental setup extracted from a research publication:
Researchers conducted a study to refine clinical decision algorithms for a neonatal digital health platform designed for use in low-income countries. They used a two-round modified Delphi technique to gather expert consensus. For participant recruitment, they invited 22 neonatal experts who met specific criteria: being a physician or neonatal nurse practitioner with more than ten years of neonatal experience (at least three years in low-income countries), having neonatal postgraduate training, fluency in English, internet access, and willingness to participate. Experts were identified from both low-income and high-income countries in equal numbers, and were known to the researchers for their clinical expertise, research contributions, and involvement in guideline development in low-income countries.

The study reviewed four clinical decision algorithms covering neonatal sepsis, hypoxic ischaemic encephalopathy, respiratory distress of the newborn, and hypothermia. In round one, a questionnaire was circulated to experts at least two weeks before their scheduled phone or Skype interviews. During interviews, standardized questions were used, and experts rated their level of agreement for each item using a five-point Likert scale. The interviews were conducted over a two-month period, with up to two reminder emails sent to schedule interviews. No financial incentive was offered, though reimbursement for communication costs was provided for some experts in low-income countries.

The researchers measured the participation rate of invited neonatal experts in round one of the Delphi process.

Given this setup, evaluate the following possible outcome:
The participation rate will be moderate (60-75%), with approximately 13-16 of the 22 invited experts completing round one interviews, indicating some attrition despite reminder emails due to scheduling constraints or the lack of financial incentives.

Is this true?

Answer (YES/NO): YES